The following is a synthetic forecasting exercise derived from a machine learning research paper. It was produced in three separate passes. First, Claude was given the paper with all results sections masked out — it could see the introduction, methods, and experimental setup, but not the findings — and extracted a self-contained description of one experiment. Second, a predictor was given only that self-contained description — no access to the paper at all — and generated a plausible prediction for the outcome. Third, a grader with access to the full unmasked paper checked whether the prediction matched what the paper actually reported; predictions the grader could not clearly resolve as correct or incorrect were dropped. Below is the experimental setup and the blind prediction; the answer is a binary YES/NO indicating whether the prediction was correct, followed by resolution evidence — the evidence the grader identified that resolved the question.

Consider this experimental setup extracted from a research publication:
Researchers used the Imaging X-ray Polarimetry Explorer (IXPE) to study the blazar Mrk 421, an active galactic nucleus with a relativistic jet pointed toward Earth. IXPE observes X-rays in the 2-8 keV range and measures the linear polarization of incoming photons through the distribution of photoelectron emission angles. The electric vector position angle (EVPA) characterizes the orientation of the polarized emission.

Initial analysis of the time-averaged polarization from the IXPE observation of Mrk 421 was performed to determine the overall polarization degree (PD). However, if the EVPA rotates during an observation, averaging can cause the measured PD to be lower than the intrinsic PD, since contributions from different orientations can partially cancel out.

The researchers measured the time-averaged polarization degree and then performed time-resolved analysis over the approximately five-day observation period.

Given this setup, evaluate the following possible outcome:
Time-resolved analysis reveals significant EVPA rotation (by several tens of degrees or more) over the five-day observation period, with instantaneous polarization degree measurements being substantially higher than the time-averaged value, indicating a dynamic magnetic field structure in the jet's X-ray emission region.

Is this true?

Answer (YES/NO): YES